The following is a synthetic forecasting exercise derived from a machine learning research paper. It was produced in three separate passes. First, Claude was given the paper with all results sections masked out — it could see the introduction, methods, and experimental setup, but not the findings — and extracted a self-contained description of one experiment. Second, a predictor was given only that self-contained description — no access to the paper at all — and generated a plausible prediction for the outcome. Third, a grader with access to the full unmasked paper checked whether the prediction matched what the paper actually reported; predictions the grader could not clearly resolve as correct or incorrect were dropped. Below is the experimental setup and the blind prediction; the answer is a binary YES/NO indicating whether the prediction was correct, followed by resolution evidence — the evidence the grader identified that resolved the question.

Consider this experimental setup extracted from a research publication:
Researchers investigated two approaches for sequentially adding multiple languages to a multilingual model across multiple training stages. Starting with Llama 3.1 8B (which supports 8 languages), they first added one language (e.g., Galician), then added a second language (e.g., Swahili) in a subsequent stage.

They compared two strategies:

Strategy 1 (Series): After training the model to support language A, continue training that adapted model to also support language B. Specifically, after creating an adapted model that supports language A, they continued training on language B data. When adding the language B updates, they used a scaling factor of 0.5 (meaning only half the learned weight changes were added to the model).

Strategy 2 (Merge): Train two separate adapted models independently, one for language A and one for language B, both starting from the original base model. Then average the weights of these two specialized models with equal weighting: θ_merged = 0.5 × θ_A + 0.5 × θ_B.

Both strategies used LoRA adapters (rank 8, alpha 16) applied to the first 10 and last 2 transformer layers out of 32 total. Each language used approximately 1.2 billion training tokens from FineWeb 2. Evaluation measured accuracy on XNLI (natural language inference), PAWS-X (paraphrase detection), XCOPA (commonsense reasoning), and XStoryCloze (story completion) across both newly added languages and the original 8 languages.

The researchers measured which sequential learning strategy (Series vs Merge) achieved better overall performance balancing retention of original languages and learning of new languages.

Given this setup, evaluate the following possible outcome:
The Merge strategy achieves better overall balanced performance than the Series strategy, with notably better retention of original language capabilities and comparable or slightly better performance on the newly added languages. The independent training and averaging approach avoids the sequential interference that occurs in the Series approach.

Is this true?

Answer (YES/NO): YES